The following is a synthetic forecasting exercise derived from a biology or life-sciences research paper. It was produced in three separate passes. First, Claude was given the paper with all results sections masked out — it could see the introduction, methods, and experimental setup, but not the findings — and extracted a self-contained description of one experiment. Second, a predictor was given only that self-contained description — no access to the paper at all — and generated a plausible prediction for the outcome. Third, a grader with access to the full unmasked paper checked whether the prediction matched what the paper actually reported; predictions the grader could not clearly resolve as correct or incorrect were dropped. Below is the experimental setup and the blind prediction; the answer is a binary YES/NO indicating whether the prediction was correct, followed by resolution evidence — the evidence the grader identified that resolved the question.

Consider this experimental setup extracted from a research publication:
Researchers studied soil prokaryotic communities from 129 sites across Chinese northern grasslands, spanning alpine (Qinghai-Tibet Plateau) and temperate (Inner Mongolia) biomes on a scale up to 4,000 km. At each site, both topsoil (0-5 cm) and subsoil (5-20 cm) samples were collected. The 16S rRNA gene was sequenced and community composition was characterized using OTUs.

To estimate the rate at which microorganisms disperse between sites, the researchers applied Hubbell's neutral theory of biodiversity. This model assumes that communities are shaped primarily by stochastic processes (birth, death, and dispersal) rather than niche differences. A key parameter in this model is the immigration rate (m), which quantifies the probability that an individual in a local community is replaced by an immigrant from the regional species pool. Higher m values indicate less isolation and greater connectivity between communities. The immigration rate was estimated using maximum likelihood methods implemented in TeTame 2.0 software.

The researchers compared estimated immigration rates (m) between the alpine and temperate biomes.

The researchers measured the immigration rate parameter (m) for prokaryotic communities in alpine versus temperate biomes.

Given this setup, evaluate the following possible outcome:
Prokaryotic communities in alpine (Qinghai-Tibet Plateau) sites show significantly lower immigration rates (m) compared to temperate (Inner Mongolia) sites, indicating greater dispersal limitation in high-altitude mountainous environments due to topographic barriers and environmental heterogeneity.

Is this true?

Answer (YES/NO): YES